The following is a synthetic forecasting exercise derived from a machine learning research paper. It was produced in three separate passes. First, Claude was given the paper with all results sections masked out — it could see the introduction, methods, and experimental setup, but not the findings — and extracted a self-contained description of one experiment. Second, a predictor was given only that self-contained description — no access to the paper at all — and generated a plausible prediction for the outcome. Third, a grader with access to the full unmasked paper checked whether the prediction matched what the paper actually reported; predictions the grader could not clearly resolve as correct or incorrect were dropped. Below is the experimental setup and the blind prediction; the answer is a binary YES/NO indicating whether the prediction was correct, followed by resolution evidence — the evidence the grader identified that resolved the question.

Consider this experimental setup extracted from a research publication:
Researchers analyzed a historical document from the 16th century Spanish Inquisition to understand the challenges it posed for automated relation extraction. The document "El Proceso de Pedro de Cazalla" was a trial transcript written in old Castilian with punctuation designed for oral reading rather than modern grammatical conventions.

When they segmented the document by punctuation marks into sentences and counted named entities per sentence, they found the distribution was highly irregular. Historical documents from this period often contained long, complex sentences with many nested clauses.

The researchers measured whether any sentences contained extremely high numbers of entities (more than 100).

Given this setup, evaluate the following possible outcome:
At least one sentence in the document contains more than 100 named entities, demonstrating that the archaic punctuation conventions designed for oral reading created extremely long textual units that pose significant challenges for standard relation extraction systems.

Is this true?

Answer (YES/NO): YES